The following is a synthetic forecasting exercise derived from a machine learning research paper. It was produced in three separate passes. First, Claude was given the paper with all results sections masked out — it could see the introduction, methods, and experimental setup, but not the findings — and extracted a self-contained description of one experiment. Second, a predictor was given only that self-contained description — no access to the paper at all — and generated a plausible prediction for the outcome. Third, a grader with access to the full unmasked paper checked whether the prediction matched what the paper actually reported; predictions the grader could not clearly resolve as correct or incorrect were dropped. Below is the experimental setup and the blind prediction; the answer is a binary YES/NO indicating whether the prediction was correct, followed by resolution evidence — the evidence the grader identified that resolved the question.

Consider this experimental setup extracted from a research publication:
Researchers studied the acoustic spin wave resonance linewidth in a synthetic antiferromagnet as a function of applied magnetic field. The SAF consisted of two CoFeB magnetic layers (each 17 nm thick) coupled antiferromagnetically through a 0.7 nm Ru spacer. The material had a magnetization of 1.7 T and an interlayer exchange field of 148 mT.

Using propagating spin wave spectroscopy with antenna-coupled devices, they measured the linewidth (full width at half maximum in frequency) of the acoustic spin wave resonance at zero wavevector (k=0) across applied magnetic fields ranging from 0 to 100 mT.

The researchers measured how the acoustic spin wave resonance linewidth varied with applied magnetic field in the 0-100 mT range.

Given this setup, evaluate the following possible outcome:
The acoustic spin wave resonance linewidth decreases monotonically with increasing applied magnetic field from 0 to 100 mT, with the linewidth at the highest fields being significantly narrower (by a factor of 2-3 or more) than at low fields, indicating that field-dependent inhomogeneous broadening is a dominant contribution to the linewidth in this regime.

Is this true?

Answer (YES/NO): NO